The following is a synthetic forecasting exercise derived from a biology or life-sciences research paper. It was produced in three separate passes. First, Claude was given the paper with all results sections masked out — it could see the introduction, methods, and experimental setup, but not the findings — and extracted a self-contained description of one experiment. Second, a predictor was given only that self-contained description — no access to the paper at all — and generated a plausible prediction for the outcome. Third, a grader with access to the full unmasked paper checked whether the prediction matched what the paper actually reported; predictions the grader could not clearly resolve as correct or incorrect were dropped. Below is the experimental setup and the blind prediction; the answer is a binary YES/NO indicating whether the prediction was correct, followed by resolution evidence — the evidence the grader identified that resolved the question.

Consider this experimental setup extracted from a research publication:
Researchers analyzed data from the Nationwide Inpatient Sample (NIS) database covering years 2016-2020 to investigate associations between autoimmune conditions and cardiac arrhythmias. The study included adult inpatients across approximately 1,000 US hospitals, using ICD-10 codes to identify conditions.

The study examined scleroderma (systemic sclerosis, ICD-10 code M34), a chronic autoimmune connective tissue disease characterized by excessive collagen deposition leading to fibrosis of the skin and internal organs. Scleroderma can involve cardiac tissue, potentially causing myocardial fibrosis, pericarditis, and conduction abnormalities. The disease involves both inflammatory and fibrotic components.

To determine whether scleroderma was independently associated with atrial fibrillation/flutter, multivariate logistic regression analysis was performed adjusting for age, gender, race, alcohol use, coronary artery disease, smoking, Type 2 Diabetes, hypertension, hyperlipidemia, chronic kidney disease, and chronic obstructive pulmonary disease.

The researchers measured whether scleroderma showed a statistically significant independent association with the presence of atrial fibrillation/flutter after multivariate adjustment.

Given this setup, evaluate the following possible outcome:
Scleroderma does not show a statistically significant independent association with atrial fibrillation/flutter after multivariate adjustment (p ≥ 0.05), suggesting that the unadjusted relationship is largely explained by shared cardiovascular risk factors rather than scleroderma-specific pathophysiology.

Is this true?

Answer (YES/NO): NO